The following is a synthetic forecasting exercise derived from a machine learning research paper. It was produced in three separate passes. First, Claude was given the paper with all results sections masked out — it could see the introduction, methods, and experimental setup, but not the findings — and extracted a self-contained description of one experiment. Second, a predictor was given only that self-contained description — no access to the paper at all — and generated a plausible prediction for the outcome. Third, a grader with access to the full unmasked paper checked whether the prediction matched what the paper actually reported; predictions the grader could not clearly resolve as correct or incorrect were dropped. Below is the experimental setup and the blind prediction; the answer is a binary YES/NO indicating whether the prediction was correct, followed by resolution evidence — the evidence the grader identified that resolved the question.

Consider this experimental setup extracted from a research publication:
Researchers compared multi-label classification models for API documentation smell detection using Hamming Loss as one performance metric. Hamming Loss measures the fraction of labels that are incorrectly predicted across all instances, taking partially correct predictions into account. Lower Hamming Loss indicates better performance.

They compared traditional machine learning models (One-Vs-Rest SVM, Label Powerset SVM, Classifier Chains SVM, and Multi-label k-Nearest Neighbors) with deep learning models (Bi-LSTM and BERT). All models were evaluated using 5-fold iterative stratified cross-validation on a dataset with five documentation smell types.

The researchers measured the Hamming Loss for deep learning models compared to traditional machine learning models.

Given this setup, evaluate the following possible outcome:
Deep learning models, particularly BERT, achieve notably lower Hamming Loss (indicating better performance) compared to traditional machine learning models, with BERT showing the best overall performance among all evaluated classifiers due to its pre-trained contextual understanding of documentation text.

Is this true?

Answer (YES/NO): NO